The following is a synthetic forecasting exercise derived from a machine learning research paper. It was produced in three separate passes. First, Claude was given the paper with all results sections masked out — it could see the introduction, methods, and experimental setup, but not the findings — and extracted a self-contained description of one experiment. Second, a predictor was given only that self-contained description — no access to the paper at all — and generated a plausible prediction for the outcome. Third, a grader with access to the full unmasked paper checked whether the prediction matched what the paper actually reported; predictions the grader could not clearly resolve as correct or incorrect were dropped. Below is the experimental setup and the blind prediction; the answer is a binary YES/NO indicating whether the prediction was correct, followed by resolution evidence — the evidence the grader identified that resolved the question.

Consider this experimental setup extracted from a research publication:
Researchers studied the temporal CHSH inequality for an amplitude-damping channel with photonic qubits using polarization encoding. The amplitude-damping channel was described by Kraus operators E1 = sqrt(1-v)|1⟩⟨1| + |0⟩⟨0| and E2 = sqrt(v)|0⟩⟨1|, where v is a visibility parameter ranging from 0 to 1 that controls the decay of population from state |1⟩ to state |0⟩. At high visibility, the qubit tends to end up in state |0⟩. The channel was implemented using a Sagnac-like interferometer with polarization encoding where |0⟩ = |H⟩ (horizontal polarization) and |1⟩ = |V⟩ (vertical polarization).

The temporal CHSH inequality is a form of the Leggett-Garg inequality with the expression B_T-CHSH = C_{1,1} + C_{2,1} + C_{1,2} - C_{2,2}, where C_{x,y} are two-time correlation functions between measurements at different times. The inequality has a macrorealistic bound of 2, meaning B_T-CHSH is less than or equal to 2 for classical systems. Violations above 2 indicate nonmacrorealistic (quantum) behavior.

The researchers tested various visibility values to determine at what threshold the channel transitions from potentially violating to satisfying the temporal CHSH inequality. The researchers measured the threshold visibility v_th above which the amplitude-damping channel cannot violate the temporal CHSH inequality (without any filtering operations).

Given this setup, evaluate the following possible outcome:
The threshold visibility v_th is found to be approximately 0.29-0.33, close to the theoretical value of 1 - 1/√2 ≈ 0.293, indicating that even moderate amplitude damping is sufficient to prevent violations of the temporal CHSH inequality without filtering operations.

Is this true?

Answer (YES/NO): NO